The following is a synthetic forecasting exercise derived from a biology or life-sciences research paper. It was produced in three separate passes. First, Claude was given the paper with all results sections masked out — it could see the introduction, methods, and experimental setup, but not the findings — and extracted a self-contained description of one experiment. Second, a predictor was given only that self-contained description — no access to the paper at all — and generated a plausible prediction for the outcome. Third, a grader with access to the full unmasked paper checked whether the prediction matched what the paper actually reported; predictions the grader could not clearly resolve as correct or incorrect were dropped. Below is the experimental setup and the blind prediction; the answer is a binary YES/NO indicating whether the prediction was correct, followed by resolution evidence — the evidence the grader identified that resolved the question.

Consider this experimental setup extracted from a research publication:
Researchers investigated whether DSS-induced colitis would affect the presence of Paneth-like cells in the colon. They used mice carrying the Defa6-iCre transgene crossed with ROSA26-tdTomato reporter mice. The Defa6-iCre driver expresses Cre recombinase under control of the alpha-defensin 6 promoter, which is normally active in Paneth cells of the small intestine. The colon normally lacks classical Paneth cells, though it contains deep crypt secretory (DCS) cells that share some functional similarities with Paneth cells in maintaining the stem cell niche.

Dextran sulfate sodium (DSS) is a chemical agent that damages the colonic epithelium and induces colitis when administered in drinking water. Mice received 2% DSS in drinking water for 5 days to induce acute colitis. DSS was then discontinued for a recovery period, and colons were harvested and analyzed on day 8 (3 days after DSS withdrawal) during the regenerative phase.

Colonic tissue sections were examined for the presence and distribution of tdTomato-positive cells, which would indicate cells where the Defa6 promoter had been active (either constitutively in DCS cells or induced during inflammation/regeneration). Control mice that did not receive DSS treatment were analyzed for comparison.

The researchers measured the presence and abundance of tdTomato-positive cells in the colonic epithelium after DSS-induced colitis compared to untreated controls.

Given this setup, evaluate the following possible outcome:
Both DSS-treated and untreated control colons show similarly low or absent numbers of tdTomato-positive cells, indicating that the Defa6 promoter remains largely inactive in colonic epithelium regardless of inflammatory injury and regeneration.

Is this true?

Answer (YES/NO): YES